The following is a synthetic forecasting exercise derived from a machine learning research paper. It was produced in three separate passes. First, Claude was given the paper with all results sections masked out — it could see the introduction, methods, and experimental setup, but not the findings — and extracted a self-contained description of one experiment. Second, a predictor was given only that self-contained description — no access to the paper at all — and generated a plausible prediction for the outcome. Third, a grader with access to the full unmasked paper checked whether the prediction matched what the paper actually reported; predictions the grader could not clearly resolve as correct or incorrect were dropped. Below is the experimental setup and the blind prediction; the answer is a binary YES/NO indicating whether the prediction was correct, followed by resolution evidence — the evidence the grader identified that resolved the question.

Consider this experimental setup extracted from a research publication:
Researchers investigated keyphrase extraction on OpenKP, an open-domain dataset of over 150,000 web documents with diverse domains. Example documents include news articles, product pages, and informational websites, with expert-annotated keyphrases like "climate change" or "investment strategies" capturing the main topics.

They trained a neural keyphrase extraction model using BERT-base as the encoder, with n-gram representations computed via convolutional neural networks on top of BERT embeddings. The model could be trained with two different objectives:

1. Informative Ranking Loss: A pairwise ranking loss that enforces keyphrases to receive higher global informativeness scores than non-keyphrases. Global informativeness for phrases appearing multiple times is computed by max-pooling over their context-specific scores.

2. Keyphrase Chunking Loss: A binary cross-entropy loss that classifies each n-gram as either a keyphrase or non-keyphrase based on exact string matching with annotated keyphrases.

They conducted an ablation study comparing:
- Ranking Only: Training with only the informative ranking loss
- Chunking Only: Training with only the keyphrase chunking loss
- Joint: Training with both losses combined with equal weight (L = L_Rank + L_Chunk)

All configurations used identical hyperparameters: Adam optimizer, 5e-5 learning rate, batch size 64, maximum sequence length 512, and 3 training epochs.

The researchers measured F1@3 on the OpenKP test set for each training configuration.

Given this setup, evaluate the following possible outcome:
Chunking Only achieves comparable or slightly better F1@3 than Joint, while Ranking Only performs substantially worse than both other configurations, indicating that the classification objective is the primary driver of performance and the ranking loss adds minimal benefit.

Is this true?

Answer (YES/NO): NO